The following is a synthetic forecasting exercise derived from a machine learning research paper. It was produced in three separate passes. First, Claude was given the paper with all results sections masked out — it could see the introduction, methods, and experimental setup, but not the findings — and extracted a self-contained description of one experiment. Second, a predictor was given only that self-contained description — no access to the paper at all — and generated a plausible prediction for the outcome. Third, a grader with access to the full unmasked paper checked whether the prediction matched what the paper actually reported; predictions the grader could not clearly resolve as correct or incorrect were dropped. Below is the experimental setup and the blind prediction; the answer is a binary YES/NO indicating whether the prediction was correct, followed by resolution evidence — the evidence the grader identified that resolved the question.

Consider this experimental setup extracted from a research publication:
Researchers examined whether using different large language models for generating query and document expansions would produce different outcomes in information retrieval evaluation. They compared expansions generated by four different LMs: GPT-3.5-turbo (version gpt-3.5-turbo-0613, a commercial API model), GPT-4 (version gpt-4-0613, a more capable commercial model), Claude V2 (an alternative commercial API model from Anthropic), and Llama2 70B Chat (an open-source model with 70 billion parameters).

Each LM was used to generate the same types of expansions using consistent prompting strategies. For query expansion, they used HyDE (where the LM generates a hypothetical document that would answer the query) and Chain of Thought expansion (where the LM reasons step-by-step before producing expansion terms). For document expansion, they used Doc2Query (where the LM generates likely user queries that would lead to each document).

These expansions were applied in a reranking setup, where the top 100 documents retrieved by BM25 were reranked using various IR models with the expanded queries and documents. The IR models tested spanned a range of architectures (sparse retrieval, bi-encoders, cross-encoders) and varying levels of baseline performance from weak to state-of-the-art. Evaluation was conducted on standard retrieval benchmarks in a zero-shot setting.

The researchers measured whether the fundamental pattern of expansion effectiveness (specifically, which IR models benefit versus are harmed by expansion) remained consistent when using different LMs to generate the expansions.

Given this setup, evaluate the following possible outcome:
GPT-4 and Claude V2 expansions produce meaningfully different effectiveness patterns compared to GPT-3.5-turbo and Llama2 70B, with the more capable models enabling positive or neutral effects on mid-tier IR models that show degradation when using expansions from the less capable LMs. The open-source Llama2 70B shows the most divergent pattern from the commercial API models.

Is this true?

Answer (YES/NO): NO